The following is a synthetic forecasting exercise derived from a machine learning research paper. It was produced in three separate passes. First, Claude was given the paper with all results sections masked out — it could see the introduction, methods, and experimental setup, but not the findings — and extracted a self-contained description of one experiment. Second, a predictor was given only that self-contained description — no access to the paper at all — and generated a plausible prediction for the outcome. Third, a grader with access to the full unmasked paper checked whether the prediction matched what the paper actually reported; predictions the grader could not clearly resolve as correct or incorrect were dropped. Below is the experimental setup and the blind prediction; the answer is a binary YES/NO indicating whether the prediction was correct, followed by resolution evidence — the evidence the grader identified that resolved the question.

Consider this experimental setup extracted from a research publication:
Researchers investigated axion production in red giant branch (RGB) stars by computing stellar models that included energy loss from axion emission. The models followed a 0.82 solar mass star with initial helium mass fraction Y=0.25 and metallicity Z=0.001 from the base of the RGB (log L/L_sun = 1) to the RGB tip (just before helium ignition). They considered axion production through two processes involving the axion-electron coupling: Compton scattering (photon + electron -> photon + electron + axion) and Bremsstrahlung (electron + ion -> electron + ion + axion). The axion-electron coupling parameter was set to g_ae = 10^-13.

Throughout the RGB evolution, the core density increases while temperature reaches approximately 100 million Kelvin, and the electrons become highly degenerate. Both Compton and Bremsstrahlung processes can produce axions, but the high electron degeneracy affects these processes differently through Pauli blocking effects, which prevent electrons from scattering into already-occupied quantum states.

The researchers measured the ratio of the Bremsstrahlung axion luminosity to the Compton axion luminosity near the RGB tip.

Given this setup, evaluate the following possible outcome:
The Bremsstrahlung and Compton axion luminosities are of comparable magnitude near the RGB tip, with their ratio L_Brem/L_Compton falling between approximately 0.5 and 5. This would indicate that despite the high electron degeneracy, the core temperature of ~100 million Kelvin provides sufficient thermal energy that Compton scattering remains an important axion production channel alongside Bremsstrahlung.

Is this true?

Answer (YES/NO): NO